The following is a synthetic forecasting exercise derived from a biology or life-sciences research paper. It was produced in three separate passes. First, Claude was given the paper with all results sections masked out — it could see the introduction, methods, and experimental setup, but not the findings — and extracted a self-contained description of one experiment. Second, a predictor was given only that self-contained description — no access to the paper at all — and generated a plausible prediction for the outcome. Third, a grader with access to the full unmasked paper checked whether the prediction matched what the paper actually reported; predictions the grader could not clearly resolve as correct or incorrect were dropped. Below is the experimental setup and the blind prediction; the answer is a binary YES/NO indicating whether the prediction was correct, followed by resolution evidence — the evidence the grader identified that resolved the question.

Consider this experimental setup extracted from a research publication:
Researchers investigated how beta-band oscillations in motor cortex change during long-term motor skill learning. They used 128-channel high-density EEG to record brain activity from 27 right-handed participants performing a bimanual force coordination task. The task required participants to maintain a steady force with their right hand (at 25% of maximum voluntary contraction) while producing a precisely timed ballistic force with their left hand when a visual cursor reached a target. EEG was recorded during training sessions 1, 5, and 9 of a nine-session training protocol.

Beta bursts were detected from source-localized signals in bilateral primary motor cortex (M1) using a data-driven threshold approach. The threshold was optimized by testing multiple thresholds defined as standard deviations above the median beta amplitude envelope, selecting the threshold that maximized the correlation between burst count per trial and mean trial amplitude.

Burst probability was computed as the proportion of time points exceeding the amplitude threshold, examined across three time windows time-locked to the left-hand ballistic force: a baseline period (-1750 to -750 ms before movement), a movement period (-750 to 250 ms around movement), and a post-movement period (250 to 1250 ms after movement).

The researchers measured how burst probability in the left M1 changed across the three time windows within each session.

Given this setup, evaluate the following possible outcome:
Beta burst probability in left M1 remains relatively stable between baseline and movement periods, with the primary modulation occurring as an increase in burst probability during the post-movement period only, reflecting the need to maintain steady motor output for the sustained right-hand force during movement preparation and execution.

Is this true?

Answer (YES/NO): YES